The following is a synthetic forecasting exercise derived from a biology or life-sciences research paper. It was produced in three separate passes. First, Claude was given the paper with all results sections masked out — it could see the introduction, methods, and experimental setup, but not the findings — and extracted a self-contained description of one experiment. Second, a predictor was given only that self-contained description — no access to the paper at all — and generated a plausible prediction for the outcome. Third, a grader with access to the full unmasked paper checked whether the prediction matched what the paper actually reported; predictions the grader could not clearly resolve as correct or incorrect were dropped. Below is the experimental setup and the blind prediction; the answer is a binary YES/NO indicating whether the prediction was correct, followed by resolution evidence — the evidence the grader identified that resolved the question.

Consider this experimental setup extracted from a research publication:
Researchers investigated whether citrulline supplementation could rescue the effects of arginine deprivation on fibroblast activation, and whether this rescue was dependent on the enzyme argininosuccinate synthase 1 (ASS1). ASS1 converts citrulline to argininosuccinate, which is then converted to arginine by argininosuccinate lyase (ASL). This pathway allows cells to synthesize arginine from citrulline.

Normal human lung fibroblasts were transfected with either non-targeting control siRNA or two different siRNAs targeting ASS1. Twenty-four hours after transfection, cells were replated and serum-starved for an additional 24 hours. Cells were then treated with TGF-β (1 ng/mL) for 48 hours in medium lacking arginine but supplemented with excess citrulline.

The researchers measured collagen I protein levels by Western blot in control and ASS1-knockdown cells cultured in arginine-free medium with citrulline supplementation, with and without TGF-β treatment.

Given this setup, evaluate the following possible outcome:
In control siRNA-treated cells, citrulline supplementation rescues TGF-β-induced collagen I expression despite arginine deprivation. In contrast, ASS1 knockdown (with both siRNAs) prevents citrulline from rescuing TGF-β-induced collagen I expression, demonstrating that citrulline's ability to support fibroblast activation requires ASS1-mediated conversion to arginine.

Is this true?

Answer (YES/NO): YES